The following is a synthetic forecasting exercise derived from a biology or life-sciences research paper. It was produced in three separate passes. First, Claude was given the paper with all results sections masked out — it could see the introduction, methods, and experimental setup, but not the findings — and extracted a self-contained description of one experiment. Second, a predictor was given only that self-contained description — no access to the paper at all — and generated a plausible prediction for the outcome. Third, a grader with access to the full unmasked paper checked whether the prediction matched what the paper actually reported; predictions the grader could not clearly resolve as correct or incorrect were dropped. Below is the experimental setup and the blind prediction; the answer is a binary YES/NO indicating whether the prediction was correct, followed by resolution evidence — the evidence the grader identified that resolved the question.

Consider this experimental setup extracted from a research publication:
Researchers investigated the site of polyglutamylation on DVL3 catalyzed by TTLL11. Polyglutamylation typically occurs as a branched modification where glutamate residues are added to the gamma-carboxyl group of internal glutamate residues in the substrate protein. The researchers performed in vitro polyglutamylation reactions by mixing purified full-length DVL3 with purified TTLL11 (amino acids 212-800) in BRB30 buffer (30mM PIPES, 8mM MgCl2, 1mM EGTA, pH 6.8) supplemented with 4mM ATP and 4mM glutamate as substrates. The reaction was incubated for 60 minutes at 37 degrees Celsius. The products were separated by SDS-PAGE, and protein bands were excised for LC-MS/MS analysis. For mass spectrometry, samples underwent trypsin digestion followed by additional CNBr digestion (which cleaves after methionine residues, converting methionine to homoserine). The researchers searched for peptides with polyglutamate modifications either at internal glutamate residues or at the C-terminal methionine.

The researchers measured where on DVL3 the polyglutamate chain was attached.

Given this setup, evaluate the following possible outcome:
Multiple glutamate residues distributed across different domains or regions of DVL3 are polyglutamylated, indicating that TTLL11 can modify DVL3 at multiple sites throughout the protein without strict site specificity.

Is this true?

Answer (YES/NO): NO